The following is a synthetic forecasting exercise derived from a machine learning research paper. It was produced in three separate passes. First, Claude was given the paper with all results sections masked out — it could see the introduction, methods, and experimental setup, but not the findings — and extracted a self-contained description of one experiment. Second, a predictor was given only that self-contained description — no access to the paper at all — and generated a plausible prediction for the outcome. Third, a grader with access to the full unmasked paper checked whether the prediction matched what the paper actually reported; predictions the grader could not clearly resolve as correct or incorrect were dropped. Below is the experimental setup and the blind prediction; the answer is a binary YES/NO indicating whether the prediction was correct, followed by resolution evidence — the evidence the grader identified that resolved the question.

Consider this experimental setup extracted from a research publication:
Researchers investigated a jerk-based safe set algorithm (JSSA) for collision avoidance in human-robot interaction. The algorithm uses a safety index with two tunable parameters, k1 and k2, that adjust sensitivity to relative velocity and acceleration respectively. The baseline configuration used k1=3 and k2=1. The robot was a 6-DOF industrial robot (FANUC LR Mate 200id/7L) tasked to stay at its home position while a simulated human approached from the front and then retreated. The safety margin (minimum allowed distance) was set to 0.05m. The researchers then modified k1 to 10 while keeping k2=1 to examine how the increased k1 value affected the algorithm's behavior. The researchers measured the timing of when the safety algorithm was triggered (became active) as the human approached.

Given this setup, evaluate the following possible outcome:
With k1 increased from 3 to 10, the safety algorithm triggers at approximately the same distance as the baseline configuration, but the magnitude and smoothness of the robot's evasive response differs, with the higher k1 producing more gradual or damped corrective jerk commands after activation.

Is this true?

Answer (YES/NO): NO